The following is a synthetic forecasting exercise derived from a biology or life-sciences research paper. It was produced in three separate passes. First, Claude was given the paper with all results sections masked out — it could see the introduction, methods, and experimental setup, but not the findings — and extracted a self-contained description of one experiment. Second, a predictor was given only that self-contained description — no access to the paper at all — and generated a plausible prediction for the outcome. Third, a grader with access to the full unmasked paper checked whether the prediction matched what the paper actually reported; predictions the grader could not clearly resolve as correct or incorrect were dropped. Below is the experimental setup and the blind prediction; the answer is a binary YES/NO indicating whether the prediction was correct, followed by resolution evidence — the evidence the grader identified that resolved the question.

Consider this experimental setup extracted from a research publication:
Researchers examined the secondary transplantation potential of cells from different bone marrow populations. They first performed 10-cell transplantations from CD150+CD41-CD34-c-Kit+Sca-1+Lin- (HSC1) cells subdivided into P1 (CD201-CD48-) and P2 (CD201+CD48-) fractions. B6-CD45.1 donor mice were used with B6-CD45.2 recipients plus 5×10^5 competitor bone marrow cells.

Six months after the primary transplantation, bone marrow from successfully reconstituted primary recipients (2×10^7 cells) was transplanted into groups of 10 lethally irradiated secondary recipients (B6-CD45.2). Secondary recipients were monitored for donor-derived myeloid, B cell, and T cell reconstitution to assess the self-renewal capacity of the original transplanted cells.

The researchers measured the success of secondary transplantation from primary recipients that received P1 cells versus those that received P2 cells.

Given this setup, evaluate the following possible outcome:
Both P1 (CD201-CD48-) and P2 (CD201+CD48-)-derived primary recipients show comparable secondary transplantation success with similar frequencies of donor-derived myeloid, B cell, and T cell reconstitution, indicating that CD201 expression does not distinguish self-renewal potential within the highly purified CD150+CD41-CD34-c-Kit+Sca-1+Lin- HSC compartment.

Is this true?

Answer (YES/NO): NO